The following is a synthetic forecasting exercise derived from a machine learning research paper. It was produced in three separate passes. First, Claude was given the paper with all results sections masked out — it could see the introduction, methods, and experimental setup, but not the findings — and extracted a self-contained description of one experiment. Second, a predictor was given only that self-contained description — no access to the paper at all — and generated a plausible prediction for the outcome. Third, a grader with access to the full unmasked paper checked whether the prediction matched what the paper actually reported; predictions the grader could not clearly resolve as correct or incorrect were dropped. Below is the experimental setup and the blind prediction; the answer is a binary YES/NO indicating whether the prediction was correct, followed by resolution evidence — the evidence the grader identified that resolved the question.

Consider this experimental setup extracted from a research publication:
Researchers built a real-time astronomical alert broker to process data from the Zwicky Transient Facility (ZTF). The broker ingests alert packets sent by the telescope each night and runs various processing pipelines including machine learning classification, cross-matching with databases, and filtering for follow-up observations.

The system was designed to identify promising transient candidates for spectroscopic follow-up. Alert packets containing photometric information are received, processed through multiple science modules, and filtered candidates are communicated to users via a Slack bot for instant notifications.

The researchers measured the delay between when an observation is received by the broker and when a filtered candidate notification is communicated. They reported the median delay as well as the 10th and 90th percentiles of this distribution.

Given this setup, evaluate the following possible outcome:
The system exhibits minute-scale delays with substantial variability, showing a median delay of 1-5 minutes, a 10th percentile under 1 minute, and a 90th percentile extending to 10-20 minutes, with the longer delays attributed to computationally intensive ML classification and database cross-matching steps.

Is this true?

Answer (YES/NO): NO